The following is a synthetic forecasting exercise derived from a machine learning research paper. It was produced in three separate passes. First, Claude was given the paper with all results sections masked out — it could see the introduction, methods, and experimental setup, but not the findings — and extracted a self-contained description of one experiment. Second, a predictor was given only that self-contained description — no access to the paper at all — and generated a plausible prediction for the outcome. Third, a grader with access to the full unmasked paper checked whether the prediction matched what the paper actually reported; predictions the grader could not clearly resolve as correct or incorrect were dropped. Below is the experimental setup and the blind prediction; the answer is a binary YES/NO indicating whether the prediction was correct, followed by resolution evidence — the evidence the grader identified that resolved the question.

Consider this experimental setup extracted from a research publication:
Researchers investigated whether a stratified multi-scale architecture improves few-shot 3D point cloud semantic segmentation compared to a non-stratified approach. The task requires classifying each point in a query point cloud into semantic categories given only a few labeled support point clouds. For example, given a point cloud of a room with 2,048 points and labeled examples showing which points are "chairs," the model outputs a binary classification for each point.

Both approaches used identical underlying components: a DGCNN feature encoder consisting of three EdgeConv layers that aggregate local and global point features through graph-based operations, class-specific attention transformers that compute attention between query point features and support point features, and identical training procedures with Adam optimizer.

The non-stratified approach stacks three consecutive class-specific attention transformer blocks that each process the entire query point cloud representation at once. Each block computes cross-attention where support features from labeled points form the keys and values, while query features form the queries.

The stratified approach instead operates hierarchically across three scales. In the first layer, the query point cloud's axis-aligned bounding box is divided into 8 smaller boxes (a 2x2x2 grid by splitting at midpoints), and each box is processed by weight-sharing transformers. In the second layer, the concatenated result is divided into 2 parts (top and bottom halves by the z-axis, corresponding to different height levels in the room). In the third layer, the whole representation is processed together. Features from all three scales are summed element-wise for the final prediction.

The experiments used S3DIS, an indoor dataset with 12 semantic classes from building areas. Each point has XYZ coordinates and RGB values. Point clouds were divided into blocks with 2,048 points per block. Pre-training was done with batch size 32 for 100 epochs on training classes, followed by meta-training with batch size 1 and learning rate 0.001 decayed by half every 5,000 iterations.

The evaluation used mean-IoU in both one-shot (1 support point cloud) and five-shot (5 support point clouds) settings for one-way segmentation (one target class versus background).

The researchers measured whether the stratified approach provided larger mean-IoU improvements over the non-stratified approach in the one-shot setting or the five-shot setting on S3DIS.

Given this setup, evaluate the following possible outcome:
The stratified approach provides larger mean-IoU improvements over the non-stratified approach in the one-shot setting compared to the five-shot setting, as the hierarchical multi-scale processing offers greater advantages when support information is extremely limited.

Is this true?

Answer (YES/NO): YES